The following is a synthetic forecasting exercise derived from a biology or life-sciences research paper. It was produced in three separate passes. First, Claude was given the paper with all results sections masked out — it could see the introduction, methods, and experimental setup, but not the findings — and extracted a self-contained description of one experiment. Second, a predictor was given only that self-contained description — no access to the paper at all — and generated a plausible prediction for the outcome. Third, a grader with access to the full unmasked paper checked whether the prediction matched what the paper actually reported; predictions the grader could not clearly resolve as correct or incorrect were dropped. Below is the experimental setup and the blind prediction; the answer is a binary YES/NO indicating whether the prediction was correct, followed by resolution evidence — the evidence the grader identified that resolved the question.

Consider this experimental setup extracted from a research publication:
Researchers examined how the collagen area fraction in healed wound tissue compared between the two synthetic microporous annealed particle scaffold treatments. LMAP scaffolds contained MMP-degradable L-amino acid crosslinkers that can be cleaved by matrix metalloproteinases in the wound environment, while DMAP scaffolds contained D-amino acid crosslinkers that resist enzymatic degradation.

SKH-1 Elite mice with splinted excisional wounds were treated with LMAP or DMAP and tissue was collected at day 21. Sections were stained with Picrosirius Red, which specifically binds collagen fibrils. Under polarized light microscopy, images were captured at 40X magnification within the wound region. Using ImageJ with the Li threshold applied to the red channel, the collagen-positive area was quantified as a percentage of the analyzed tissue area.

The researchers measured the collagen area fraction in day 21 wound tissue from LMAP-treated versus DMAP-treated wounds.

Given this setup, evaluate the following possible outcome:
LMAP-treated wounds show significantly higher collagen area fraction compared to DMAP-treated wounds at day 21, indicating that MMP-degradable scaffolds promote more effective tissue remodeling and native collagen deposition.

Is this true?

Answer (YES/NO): NO